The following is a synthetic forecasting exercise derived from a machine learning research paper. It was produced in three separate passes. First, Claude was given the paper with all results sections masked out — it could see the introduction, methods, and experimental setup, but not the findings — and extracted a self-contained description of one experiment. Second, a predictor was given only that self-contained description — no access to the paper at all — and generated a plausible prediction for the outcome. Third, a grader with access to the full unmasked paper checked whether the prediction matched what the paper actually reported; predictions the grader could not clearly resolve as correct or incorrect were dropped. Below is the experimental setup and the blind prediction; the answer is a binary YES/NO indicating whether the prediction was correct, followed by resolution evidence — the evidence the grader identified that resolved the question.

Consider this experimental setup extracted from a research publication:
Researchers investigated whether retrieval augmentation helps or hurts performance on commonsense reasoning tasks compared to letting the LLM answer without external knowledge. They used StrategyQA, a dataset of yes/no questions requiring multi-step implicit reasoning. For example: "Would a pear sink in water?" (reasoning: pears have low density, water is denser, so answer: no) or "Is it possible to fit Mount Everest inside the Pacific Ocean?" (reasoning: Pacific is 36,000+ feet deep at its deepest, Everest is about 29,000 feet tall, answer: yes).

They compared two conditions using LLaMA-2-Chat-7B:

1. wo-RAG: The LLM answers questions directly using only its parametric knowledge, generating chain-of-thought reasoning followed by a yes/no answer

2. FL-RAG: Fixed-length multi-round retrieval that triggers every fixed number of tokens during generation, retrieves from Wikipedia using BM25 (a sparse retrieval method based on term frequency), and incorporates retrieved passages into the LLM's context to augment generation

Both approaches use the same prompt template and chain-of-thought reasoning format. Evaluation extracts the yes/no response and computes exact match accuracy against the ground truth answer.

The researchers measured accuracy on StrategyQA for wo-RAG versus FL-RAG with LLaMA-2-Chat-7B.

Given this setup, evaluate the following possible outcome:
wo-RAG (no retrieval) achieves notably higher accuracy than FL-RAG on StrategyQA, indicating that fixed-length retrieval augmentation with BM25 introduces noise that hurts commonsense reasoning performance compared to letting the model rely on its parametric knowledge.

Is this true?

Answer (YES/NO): YES